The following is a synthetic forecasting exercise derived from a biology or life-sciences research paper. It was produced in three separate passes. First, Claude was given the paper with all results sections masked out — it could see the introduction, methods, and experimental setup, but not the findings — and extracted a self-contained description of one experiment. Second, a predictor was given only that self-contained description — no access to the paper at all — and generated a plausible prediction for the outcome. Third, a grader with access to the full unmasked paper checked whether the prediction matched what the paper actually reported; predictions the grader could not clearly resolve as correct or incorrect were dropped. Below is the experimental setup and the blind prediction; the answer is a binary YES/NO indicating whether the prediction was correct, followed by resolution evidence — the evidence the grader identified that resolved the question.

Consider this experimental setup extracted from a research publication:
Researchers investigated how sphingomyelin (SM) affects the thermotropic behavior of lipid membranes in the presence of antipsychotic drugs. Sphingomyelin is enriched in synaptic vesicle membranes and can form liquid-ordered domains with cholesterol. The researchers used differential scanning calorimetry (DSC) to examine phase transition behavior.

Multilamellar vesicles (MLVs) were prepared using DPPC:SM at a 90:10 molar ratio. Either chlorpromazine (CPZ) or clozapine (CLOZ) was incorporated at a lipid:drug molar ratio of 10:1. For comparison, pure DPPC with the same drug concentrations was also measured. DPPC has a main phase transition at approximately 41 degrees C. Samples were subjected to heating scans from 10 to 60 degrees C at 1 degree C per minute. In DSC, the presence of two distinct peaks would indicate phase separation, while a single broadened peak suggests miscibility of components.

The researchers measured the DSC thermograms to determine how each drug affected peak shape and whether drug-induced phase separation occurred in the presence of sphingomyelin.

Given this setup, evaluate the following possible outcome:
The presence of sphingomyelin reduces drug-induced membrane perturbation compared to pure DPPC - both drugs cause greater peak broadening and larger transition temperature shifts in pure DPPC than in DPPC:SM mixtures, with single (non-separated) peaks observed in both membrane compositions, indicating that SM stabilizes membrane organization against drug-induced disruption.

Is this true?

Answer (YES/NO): NO